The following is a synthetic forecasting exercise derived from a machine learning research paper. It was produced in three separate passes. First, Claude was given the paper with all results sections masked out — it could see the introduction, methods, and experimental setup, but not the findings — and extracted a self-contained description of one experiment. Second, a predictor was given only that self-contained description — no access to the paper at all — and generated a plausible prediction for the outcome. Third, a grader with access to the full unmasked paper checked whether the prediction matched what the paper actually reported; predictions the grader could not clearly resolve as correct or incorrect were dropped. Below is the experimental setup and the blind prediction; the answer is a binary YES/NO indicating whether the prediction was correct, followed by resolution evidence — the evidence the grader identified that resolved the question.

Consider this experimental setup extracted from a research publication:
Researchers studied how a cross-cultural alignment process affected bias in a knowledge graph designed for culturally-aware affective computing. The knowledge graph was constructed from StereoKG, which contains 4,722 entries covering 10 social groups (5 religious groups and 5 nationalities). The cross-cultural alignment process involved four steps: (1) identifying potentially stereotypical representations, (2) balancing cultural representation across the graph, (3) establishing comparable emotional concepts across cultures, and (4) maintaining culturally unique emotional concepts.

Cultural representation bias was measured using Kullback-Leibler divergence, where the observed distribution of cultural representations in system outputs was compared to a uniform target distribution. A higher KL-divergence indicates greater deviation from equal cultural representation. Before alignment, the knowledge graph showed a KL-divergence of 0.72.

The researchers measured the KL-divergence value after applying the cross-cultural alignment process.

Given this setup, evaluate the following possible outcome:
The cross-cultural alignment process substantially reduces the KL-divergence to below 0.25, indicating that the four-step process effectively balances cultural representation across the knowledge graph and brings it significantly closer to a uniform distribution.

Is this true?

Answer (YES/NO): NO